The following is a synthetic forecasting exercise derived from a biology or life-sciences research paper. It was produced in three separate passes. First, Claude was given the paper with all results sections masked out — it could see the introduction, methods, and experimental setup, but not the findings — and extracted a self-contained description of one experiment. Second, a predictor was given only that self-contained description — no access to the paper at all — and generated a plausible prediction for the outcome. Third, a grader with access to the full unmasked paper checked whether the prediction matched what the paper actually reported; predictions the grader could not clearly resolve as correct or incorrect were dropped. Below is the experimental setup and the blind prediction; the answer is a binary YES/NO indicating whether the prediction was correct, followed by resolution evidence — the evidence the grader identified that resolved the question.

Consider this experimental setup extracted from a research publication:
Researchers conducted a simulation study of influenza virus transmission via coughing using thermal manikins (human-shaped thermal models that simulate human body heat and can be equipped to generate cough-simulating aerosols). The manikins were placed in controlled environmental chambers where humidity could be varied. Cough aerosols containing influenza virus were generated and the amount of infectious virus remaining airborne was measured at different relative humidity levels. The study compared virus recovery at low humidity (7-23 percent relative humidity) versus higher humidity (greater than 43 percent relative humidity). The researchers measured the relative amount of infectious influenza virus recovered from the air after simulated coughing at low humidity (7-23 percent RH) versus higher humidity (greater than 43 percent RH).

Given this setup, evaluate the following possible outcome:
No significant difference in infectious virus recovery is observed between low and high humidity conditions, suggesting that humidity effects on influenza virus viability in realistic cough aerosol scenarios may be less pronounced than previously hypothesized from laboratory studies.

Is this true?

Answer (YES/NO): NO